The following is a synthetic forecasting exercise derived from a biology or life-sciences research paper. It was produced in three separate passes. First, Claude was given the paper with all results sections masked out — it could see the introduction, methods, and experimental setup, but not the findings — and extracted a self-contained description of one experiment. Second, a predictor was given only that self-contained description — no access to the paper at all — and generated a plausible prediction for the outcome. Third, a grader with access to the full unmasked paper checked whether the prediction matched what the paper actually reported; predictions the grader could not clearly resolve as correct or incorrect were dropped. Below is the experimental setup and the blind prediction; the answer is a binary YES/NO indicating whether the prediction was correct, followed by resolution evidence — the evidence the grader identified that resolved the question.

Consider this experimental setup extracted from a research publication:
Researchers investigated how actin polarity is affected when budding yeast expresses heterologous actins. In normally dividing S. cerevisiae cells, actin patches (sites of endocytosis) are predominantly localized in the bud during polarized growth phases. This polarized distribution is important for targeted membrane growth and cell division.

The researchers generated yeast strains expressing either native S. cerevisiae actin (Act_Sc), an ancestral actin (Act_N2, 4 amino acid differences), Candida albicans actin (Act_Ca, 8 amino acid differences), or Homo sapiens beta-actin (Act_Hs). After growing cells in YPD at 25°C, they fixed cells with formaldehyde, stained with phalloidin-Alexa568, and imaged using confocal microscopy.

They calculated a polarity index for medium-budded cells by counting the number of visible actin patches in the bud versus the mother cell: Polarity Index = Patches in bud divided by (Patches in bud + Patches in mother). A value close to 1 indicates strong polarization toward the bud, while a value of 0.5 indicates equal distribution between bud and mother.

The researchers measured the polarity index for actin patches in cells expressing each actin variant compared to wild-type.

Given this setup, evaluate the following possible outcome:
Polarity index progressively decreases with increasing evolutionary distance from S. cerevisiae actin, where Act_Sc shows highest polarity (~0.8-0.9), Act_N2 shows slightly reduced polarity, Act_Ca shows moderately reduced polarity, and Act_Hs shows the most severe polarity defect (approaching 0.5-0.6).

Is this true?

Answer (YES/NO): NO